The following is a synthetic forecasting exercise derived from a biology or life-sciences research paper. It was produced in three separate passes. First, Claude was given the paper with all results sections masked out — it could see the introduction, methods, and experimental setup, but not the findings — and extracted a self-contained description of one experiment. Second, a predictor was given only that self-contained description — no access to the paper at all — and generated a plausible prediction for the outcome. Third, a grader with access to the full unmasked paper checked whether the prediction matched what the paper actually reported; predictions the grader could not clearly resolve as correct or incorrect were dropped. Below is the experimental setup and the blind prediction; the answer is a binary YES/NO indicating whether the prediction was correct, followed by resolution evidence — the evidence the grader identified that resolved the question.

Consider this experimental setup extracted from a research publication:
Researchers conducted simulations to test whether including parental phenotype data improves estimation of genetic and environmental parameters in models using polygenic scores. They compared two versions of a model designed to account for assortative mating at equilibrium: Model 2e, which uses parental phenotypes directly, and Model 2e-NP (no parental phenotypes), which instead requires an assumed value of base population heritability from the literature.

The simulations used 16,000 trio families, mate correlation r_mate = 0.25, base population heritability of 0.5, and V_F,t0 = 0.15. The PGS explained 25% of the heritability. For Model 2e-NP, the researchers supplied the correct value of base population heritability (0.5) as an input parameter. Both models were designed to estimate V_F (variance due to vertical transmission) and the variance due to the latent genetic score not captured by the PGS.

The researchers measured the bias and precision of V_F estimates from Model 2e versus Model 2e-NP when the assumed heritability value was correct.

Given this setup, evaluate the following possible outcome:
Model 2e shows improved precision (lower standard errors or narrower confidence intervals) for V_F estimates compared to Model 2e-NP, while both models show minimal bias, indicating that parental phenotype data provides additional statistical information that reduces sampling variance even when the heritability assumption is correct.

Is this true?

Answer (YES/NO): YES